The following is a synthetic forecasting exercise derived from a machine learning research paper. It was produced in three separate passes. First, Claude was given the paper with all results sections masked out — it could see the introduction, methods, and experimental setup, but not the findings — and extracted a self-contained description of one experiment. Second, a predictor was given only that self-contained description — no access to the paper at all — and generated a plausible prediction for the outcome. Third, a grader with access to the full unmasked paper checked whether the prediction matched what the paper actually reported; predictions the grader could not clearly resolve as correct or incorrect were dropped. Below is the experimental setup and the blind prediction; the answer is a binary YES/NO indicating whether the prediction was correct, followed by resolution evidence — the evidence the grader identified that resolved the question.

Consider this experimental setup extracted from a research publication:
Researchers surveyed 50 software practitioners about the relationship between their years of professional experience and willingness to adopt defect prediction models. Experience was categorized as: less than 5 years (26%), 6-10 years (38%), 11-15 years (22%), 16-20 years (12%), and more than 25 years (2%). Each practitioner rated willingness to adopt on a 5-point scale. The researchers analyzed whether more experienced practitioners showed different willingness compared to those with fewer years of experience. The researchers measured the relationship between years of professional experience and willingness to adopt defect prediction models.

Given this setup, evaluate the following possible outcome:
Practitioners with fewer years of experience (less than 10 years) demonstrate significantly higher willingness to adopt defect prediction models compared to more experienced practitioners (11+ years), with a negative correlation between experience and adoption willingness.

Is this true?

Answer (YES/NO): NO